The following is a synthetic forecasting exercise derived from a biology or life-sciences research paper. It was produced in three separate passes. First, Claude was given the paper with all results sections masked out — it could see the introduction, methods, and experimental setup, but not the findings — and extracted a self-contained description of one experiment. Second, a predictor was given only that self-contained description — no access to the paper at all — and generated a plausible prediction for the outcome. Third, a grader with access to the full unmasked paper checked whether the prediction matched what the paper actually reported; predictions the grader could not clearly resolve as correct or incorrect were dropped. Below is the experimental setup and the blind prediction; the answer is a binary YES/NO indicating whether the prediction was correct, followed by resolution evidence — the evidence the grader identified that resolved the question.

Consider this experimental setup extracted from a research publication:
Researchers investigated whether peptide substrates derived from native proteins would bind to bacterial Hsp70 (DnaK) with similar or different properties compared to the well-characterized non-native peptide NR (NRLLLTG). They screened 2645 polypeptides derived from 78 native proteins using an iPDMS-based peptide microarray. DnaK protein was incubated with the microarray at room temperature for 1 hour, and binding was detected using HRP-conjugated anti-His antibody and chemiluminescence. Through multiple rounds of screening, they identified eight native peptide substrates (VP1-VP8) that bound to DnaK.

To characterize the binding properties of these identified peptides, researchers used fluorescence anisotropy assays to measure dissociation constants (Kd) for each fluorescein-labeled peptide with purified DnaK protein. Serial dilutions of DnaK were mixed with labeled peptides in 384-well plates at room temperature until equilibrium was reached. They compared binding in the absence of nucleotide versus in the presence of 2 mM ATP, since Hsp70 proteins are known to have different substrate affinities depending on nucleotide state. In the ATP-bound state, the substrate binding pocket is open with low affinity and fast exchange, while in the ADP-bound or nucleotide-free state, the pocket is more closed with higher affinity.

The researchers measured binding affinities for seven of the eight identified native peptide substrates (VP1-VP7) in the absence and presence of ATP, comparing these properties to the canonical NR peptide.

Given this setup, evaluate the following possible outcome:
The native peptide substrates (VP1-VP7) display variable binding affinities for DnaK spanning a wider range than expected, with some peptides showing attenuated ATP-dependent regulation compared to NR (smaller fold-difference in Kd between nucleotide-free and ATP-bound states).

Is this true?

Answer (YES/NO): YES